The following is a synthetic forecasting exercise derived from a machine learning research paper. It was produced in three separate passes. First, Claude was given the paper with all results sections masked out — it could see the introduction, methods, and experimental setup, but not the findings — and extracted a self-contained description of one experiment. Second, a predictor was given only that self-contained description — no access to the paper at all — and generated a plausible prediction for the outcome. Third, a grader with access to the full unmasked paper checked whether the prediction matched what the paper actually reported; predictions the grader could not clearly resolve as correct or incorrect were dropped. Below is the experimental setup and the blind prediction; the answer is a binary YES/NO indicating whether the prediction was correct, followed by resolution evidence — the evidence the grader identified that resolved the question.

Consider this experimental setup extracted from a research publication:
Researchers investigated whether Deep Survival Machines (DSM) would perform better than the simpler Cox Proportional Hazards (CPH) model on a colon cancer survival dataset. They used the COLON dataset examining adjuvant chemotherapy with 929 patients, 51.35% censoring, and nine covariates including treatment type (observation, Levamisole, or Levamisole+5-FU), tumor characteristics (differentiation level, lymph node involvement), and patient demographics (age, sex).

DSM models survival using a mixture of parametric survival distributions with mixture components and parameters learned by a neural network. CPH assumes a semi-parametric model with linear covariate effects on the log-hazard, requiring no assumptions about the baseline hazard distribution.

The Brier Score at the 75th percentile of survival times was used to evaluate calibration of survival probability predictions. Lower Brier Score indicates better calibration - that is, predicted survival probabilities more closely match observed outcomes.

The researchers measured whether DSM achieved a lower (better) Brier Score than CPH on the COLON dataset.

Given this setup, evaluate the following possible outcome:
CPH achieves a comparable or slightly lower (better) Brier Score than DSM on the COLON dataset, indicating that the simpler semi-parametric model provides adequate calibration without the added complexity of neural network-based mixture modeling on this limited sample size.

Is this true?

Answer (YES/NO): YES